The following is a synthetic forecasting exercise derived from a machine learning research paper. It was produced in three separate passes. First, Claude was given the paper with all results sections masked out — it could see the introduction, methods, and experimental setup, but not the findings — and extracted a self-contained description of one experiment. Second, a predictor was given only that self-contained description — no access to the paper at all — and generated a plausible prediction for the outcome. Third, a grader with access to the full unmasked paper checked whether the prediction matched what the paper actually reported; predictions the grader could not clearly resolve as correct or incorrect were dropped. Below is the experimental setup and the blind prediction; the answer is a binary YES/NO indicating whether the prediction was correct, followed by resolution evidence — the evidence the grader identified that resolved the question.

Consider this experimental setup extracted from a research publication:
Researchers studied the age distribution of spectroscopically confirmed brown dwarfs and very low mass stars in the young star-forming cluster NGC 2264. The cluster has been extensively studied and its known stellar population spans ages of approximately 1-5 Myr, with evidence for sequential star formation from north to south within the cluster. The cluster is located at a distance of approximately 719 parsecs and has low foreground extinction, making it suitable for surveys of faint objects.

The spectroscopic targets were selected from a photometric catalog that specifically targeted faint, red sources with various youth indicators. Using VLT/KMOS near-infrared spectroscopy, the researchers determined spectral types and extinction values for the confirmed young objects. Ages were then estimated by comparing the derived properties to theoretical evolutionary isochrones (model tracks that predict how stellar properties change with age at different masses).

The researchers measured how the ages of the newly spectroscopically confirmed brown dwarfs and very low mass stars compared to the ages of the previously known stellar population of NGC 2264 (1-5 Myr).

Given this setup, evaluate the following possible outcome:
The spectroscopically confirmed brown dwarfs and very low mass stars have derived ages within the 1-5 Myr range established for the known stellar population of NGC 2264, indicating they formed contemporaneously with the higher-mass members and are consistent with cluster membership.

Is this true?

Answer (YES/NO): NO